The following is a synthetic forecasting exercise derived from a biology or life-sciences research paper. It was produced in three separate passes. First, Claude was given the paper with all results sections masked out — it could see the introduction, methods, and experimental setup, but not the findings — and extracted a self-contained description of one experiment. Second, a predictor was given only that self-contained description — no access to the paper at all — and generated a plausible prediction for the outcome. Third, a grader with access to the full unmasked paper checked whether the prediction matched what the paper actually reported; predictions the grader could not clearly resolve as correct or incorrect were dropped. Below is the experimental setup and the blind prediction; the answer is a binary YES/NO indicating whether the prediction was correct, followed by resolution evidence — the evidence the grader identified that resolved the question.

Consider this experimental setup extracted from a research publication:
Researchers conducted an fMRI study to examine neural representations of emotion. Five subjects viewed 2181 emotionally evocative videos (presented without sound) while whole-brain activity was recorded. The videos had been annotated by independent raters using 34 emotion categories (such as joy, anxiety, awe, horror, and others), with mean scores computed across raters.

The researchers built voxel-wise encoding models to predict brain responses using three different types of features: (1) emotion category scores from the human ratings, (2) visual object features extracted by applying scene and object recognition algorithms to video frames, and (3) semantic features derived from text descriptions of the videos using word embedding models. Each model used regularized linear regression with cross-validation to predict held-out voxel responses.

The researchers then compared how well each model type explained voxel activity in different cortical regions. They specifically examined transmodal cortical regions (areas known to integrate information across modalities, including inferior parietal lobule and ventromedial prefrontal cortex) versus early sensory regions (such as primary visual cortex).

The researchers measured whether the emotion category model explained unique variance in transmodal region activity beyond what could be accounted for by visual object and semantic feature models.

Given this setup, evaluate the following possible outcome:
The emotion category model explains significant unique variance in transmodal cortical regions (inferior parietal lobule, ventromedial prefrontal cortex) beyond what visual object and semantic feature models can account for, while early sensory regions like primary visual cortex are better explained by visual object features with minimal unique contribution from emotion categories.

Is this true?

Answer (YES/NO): YES